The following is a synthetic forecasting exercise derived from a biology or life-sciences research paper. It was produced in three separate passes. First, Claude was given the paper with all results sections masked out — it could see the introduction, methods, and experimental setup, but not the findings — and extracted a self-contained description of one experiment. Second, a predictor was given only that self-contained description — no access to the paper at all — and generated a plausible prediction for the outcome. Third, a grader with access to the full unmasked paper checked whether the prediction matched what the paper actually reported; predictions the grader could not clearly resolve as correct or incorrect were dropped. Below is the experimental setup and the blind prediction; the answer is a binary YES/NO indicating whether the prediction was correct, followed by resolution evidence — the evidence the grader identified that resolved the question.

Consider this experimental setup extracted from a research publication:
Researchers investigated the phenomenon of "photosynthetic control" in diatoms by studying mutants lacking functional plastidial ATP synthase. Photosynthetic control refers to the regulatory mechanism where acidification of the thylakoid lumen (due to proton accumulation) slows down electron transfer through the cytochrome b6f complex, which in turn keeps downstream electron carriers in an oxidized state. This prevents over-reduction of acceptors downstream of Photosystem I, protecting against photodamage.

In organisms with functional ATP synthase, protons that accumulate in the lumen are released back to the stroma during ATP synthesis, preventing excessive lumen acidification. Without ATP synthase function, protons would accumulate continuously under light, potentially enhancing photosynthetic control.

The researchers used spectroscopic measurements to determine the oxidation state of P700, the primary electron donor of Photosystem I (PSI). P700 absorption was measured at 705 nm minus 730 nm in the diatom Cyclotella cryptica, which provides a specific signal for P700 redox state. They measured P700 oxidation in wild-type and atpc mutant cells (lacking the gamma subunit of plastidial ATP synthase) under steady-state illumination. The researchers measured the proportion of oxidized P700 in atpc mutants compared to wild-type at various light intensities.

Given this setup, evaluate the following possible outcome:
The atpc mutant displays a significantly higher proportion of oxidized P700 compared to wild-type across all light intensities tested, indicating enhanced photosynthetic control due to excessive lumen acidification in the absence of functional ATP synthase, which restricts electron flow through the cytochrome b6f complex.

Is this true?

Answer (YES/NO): YES